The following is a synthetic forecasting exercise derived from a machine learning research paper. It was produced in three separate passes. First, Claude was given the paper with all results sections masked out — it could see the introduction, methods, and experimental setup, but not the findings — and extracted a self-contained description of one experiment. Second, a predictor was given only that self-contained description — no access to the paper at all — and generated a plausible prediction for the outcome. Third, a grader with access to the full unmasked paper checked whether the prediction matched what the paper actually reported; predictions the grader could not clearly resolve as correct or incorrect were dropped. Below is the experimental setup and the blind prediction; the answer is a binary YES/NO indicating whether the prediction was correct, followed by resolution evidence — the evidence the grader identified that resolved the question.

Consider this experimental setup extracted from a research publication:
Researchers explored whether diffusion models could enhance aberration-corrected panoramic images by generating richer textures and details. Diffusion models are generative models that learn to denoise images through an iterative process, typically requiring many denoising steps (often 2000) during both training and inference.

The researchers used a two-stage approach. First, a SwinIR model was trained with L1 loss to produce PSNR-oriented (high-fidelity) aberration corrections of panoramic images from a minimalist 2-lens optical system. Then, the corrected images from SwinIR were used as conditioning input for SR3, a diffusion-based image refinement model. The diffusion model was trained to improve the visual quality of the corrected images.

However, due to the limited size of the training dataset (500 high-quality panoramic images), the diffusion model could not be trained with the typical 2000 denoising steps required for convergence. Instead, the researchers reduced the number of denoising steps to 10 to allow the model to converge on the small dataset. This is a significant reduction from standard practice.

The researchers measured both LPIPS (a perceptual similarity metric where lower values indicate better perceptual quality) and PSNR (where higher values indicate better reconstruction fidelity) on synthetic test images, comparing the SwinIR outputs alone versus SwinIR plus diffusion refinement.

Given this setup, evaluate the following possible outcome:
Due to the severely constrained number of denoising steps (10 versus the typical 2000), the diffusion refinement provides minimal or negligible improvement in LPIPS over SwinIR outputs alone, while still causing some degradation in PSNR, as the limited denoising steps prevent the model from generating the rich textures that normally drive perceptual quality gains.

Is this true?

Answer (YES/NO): NO